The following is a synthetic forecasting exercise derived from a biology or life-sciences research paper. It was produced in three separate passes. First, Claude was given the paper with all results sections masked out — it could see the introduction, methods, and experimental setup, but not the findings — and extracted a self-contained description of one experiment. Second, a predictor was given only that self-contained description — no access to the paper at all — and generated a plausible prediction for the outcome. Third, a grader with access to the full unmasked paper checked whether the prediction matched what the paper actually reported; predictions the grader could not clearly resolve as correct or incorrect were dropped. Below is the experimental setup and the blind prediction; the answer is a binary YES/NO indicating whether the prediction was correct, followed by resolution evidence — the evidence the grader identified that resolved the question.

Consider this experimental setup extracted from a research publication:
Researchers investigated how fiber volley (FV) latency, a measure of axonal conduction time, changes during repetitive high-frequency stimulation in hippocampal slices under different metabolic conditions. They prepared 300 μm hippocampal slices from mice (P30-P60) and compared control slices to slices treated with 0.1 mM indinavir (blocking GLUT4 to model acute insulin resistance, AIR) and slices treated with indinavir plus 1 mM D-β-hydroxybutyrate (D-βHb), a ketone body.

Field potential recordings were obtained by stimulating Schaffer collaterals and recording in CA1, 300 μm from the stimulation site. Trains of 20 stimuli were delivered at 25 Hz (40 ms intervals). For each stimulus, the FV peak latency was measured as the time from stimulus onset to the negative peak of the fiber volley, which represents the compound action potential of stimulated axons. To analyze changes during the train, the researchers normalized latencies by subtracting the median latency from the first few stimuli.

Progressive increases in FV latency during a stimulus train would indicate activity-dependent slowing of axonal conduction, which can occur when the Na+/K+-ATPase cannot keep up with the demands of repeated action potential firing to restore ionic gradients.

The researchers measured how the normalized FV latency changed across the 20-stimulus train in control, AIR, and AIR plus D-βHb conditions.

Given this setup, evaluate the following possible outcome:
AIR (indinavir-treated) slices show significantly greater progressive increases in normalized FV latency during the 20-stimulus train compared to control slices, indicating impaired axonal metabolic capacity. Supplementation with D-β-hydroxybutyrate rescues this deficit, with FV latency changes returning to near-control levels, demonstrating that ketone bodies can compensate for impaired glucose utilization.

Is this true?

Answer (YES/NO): YES